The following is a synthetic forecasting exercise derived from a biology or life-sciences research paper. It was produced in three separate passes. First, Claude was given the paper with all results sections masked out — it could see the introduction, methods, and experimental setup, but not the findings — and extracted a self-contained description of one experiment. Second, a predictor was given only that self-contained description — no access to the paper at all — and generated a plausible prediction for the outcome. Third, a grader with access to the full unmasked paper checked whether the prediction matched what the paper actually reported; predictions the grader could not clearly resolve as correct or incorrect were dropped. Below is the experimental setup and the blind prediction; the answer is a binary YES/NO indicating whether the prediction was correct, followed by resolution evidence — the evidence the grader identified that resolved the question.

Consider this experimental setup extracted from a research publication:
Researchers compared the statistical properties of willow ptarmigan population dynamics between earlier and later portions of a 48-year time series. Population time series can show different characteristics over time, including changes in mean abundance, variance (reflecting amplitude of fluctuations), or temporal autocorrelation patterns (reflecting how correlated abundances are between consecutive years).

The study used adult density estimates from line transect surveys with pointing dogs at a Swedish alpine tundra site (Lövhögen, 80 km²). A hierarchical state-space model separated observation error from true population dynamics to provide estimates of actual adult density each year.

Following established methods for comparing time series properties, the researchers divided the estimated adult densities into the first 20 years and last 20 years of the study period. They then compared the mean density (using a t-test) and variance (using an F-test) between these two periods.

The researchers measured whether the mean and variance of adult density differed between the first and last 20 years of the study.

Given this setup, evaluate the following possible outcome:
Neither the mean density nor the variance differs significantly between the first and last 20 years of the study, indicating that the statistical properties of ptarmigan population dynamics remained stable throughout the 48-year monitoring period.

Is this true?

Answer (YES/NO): YES